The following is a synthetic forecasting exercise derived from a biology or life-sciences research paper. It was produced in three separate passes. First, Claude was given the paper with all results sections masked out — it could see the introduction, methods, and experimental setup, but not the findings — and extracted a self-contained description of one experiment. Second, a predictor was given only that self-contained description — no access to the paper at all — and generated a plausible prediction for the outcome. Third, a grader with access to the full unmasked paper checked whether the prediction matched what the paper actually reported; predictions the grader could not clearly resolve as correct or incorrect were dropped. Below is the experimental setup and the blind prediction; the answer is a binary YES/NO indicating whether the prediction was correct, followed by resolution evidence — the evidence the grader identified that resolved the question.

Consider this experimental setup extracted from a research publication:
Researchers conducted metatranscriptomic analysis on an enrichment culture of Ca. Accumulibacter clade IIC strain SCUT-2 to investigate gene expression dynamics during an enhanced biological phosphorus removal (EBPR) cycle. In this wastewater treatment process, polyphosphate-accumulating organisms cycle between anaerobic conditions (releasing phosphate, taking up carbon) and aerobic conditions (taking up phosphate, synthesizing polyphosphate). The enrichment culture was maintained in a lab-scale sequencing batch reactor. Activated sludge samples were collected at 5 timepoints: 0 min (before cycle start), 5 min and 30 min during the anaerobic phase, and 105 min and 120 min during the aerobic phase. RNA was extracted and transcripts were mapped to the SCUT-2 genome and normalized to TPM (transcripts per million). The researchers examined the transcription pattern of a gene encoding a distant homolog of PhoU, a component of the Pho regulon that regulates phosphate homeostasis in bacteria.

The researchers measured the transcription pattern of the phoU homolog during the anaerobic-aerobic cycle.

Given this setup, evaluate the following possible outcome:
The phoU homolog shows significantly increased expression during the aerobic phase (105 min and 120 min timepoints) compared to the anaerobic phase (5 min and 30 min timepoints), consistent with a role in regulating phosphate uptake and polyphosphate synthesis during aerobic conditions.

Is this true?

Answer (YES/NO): NO